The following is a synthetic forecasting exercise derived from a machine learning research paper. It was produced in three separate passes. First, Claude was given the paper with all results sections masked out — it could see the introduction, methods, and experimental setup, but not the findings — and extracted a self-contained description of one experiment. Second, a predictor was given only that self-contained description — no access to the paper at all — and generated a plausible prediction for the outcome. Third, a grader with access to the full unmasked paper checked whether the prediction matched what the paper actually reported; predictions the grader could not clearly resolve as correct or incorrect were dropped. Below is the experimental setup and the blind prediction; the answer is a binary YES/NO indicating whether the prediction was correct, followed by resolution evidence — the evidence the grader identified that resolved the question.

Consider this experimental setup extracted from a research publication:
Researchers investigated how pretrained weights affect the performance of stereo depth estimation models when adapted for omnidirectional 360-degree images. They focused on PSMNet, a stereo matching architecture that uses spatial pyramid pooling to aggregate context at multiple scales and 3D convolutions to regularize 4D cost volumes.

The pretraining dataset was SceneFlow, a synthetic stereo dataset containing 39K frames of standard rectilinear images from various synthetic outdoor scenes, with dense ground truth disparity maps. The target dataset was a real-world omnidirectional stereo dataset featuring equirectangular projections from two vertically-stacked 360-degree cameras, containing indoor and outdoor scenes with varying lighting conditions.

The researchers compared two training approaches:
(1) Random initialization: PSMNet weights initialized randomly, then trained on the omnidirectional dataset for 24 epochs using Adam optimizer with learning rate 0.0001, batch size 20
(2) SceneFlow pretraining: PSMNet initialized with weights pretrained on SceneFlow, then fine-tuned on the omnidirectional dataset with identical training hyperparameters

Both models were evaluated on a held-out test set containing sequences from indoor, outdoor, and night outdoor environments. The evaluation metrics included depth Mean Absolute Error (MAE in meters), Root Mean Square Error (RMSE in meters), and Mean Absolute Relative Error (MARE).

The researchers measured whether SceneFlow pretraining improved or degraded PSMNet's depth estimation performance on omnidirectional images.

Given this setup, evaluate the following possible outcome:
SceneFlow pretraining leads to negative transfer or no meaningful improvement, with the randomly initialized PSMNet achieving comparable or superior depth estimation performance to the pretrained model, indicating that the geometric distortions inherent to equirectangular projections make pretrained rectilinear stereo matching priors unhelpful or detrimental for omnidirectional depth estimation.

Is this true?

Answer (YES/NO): YES